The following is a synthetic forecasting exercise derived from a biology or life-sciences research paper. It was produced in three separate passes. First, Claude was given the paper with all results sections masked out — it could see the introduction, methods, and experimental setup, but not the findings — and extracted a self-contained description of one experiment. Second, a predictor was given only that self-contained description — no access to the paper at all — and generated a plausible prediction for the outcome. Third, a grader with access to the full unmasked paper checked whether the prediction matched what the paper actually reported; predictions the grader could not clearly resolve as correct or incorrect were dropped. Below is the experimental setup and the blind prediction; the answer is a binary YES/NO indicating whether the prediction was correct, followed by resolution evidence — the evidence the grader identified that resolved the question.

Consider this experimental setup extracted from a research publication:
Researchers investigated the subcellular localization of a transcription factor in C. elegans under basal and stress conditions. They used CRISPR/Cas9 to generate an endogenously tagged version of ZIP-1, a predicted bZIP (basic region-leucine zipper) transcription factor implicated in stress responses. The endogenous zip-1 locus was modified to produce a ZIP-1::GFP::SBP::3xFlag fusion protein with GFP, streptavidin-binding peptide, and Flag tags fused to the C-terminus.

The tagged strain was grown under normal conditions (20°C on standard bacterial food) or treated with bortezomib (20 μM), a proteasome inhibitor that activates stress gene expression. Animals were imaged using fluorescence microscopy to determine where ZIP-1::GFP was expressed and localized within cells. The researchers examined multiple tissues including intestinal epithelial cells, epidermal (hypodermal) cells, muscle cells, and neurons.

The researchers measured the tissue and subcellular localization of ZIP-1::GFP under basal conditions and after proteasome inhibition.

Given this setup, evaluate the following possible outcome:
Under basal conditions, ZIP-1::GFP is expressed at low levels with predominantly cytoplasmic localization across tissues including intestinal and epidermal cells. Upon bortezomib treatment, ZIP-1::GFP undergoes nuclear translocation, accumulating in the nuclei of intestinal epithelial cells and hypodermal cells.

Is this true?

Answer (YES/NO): NO